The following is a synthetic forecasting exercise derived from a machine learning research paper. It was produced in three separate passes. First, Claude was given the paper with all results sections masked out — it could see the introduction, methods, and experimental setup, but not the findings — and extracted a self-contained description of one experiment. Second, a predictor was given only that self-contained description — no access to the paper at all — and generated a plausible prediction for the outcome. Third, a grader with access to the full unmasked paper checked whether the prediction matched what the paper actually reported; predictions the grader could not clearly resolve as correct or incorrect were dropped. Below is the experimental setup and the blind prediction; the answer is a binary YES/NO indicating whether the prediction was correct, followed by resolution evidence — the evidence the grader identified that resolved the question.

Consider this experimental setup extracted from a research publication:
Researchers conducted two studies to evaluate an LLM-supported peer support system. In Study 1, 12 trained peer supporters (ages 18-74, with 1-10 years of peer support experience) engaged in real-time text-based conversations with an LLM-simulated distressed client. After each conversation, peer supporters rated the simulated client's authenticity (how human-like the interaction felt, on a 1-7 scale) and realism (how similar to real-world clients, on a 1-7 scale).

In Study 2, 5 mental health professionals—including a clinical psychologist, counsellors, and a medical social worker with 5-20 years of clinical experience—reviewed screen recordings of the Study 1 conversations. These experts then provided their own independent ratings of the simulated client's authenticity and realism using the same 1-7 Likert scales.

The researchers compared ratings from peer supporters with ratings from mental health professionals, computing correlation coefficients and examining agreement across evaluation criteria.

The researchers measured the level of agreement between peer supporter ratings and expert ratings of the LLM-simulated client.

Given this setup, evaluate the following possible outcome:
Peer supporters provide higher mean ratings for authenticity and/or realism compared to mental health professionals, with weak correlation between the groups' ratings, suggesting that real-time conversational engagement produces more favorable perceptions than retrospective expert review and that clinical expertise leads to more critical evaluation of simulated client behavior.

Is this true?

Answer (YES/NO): YES